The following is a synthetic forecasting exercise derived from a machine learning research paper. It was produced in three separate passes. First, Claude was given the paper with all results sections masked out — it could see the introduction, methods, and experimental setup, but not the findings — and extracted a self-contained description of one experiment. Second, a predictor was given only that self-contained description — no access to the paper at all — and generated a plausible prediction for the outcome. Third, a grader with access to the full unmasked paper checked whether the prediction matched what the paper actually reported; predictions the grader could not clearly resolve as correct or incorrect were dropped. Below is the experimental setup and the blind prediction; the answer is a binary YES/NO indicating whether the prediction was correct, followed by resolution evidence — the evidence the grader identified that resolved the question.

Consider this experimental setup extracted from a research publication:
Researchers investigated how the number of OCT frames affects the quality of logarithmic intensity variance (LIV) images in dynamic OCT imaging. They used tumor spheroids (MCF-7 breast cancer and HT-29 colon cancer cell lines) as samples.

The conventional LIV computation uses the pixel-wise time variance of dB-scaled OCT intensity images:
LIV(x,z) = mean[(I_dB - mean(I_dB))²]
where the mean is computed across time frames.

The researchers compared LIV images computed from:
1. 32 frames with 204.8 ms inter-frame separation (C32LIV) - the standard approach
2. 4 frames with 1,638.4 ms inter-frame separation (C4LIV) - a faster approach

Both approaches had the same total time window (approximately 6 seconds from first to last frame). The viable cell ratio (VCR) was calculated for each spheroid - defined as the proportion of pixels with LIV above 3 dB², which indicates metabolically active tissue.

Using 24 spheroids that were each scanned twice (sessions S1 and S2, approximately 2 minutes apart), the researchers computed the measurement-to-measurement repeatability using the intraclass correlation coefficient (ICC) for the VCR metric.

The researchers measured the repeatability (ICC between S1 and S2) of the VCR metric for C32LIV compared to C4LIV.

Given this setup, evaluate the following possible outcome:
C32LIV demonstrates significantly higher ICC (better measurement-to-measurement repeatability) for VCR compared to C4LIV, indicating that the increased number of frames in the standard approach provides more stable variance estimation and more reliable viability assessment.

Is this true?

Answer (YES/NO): NO